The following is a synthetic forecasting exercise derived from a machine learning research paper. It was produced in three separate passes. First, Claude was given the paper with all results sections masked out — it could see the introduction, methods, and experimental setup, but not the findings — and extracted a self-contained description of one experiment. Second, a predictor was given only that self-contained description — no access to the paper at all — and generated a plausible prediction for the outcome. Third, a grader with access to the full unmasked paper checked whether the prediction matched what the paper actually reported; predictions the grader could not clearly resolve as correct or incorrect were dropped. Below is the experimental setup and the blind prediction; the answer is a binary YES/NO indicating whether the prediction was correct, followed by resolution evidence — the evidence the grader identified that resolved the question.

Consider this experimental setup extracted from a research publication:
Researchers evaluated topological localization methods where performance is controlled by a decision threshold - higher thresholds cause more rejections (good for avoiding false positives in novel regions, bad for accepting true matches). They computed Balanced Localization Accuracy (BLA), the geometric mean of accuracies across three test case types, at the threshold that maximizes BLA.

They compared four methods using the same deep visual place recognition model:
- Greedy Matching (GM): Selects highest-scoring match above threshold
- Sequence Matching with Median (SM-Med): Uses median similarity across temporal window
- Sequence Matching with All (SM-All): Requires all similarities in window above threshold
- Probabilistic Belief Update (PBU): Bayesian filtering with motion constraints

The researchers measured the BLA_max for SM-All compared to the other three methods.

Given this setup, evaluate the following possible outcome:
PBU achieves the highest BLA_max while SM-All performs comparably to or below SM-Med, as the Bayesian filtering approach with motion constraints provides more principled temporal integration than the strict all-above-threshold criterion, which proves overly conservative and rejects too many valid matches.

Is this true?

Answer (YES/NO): YES